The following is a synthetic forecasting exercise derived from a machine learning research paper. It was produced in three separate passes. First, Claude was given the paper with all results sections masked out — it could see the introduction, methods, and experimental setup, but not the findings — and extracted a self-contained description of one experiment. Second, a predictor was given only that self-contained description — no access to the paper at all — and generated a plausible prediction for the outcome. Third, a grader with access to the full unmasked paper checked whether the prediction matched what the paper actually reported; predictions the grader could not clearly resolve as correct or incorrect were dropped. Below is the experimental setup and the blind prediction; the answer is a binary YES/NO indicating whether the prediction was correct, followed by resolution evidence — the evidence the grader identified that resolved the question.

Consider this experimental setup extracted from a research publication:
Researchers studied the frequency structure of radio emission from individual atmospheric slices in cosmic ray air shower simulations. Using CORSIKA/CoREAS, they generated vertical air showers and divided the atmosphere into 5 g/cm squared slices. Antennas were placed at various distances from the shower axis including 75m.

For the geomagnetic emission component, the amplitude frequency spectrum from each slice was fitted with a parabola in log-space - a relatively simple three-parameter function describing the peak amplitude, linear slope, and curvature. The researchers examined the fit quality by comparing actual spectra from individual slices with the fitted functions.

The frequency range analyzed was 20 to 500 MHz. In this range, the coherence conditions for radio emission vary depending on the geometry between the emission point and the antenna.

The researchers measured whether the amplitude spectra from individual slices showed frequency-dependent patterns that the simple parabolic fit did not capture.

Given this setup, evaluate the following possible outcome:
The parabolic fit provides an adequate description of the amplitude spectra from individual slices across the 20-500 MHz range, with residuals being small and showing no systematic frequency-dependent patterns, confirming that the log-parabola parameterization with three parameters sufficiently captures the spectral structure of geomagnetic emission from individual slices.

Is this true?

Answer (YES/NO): NO